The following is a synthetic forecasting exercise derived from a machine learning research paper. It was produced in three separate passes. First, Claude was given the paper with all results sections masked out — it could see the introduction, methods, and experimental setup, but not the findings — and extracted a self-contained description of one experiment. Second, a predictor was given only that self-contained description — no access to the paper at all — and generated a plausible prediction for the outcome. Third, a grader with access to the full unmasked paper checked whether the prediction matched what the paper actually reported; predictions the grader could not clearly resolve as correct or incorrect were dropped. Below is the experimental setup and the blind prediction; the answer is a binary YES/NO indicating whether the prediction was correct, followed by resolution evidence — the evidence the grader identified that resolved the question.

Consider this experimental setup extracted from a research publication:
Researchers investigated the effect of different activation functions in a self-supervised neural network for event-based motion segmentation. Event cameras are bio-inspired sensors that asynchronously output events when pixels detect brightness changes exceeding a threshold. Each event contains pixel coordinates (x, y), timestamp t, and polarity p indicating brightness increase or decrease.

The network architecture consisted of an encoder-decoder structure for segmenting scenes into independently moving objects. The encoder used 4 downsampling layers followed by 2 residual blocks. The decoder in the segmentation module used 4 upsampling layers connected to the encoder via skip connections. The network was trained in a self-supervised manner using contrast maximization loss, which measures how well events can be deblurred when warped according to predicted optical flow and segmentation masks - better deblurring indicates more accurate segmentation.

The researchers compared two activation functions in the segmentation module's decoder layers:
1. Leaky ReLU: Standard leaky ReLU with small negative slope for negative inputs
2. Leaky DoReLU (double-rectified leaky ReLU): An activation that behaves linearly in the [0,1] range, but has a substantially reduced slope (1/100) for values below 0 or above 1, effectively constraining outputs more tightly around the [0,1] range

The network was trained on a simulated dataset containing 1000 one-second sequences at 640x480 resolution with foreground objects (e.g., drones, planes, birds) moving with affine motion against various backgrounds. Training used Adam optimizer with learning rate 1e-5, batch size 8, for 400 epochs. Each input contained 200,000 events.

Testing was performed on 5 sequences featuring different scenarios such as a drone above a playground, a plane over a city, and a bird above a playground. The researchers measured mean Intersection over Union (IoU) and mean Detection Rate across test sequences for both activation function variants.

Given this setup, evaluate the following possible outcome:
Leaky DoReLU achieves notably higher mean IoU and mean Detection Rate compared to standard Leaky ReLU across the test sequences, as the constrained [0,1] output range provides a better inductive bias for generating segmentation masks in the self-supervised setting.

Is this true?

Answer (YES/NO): YES